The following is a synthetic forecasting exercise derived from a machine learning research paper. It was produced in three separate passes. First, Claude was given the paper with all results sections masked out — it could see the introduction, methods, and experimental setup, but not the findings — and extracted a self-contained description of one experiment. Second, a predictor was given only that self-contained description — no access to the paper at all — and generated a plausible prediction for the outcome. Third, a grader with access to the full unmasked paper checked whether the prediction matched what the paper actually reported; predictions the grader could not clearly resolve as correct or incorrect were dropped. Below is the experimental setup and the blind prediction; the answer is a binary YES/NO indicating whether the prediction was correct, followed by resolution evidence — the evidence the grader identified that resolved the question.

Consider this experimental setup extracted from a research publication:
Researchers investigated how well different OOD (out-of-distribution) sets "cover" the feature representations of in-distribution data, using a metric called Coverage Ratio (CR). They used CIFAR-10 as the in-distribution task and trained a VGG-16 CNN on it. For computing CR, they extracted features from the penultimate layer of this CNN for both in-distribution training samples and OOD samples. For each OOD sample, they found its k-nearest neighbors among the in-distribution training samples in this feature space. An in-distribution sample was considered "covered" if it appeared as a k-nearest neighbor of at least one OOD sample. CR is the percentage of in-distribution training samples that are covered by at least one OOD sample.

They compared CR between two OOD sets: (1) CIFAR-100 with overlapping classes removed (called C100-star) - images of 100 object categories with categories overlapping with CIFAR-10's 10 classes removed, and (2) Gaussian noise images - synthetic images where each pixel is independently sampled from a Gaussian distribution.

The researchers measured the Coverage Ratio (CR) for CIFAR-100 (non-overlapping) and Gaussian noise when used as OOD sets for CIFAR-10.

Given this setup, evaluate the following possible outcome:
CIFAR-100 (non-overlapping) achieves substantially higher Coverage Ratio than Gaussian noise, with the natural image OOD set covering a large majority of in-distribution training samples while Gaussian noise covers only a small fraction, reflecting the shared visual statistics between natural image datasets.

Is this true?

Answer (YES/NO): NO